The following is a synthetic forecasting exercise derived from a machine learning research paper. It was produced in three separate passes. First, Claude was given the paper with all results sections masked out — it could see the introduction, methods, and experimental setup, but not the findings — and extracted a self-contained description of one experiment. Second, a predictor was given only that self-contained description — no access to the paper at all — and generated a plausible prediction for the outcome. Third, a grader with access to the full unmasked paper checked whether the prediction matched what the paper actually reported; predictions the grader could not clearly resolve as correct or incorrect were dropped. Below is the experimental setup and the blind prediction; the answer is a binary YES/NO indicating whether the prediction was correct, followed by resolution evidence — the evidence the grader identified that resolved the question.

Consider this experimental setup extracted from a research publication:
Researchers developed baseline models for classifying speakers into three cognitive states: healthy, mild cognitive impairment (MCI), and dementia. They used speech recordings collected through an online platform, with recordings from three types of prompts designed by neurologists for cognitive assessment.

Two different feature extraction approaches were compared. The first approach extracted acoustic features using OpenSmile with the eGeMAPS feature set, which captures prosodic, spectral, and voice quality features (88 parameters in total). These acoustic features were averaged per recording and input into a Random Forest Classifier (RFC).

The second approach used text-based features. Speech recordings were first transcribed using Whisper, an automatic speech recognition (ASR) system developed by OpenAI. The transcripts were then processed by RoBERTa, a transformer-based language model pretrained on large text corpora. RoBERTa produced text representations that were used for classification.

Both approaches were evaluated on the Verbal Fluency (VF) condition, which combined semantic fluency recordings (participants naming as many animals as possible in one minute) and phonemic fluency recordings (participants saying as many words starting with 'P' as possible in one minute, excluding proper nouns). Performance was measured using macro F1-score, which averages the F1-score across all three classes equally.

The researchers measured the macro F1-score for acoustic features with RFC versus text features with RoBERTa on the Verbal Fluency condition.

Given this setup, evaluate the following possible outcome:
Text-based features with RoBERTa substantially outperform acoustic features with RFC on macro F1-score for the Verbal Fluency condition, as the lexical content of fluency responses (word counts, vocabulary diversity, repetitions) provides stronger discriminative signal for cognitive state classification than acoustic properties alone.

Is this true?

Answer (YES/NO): NO